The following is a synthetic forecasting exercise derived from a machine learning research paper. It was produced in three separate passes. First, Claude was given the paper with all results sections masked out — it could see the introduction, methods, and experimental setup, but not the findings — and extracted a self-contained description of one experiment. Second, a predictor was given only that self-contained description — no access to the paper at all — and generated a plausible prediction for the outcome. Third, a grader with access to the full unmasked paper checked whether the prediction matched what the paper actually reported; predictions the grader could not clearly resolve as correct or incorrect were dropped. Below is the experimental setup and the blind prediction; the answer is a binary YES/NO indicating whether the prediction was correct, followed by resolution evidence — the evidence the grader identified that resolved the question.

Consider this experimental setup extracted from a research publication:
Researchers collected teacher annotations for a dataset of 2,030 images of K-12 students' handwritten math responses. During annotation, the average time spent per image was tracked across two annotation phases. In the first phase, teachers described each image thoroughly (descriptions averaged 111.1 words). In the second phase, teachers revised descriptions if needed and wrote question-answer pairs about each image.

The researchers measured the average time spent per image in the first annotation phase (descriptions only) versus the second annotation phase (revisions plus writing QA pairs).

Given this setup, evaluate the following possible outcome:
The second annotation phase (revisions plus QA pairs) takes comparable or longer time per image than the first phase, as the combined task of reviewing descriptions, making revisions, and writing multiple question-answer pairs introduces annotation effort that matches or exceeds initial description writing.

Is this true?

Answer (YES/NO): YES